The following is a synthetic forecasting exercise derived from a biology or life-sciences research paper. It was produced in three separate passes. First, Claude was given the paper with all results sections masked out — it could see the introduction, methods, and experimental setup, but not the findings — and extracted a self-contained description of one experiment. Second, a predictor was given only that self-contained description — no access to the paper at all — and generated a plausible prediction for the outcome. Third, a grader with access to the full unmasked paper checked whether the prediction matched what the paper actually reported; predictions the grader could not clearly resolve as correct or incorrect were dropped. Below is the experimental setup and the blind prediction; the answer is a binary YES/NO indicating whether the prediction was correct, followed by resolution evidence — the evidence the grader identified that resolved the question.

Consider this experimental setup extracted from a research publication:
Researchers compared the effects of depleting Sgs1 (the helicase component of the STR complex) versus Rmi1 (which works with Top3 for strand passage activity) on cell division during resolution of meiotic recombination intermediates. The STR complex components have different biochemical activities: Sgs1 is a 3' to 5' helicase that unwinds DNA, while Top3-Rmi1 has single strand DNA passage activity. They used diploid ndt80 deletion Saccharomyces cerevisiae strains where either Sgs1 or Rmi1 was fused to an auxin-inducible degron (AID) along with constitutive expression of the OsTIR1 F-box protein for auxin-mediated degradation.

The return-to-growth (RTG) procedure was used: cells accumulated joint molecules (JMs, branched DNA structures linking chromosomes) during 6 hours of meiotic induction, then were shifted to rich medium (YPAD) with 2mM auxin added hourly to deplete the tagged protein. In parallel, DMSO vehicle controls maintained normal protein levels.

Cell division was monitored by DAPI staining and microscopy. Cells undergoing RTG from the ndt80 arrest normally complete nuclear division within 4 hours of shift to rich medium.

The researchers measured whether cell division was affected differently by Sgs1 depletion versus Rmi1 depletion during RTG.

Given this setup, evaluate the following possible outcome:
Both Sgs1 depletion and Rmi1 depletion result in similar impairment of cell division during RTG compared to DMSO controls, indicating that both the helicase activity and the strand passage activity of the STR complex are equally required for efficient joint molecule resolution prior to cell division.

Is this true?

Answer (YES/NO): NO